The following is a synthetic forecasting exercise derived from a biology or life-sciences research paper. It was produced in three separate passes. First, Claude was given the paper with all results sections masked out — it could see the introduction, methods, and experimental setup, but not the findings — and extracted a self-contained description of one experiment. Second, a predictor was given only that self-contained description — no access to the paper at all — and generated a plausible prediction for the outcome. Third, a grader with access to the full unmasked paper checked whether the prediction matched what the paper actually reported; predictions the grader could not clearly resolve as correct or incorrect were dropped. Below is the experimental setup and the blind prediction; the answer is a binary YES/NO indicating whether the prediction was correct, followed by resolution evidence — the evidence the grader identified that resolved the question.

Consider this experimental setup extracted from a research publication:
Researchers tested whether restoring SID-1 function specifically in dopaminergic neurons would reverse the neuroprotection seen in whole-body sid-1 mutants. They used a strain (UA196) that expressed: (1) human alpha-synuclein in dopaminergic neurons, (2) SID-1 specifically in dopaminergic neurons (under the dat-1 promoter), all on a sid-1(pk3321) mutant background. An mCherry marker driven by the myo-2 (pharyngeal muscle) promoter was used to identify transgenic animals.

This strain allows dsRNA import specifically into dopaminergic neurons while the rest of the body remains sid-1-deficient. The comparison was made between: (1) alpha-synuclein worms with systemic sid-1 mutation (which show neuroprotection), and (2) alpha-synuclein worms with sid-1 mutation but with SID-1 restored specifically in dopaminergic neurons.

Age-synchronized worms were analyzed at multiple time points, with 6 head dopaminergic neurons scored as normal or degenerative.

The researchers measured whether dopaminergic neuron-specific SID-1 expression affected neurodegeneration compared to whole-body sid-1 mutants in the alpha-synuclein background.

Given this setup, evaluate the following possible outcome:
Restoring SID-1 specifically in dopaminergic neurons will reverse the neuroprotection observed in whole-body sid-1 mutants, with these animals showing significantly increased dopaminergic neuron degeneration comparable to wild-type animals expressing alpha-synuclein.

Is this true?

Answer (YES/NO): YES